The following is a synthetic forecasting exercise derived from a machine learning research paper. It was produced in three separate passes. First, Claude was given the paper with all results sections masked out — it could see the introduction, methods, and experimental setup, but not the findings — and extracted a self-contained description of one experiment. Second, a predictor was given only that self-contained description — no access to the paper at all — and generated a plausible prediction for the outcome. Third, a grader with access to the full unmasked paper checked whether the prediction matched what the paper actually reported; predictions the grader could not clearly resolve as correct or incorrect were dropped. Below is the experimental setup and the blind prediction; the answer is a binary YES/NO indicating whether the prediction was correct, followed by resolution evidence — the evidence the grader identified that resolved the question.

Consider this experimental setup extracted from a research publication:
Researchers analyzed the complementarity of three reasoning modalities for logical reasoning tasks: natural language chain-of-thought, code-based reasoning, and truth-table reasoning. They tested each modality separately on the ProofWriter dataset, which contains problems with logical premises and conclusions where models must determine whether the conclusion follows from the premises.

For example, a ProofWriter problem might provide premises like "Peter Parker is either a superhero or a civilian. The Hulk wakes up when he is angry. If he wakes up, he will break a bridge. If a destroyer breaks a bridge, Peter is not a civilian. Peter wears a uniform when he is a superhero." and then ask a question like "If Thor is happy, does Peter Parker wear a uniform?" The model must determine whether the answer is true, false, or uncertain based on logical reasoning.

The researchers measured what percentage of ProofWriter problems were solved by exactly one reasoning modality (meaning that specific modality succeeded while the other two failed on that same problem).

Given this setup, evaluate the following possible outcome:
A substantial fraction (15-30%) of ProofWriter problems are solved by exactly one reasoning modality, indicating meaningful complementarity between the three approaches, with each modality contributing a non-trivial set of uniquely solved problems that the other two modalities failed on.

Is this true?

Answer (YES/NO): NO